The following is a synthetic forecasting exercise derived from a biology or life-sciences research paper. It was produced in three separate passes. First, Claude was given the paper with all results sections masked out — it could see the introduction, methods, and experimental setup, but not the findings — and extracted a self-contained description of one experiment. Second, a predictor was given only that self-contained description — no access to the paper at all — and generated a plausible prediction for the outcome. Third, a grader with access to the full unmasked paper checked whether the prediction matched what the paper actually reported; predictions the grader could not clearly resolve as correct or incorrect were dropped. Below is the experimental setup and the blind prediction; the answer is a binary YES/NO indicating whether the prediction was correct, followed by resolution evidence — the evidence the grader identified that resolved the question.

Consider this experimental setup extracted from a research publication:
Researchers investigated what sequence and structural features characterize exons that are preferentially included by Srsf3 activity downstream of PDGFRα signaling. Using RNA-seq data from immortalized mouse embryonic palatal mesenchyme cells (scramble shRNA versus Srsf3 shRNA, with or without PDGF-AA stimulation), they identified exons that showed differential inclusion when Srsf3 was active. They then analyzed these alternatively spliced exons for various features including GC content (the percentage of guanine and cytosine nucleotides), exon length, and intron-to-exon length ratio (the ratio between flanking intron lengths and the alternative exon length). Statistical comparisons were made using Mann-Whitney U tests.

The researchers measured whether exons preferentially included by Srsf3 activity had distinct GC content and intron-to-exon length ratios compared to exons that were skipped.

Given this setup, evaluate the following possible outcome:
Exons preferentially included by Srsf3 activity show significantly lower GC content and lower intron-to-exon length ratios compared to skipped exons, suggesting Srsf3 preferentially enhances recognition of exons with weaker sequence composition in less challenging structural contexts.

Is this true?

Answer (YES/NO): NO